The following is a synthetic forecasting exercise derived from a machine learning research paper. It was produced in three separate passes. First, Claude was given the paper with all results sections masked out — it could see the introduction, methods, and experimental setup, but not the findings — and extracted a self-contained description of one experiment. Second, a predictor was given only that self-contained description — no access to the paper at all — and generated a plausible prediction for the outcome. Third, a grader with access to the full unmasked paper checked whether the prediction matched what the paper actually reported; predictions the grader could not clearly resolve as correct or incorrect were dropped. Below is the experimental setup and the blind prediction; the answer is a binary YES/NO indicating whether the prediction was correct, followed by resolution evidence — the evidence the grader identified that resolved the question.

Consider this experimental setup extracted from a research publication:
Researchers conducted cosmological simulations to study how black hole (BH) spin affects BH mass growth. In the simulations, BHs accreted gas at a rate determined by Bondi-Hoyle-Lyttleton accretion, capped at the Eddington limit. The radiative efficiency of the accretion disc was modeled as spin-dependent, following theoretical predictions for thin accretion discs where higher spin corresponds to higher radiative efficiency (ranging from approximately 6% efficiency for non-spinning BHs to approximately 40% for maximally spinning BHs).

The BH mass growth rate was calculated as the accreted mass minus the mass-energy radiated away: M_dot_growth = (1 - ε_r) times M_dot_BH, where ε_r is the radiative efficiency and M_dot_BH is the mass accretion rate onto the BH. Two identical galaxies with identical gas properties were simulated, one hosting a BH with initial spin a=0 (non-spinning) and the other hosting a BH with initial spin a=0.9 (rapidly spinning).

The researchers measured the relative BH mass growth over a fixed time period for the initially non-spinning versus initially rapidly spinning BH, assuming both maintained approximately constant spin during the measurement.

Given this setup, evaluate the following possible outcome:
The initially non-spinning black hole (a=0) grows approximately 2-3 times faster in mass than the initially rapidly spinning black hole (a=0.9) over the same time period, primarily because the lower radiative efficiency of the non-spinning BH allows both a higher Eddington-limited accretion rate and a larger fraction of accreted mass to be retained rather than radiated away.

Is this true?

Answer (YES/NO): NO